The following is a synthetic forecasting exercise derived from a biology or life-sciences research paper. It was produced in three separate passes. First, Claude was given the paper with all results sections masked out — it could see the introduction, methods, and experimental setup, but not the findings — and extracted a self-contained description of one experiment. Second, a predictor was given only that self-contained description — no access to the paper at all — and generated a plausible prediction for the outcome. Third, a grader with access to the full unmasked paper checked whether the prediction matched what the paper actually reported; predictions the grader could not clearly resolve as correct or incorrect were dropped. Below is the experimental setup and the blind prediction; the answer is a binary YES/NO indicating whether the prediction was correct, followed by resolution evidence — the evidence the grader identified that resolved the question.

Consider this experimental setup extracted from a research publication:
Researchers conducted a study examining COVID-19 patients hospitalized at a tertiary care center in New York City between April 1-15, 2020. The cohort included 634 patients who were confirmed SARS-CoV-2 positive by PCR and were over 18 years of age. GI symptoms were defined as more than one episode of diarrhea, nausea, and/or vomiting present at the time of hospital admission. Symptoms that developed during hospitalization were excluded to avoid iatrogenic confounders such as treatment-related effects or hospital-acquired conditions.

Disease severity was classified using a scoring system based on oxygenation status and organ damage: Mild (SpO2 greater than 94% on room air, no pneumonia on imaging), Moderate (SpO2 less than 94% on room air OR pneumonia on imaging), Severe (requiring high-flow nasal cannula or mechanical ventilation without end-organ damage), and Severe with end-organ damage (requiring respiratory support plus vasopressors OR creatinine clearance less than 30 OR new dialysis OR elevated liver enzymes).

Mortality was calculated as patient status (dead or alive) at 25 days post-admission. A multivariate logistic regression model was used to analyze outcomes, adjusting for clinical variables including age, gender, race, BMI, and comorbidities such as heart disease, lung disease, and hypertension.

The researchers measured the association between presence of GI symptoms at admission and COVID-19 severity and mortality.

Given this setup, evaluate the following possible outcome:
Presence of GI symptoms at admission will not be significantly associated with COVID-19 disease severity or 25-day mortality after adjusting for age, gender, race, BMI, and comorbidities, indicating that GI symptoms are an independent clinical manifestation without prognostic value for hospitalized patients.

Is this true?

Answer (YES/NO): NO